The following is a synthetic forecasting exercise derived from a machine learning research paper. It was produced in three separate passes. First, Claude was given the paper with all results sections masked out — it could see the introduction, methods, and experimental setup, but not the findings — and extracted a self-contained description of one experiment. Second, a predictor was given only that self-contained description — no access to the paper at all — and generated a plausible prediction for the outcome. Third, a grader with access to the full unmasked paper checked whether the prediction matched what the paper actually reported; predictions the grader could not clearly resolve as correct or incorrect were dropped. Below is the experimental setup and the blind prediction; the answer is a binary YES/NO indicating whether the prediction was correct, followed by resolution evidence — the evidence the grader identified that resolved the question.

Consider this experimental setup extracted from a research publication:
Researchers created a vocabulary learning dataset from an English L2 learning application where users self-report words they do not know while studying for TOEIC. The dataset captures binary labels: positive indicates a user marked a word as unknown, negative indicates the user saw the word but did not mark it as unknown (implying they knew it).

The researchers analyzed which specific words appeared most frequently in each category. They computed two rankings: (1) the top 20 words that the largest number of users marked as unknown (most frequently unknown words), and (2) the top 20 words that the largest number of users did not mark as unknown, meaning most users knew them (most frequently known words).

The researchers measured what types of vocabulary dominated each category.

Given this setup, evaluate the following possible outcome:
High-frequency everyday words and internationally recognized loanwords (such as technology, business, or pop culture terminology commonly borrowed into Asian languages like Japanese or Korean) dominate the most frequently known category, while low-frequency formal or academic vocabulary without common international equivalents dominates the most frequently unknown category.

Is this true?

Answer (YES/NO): NO